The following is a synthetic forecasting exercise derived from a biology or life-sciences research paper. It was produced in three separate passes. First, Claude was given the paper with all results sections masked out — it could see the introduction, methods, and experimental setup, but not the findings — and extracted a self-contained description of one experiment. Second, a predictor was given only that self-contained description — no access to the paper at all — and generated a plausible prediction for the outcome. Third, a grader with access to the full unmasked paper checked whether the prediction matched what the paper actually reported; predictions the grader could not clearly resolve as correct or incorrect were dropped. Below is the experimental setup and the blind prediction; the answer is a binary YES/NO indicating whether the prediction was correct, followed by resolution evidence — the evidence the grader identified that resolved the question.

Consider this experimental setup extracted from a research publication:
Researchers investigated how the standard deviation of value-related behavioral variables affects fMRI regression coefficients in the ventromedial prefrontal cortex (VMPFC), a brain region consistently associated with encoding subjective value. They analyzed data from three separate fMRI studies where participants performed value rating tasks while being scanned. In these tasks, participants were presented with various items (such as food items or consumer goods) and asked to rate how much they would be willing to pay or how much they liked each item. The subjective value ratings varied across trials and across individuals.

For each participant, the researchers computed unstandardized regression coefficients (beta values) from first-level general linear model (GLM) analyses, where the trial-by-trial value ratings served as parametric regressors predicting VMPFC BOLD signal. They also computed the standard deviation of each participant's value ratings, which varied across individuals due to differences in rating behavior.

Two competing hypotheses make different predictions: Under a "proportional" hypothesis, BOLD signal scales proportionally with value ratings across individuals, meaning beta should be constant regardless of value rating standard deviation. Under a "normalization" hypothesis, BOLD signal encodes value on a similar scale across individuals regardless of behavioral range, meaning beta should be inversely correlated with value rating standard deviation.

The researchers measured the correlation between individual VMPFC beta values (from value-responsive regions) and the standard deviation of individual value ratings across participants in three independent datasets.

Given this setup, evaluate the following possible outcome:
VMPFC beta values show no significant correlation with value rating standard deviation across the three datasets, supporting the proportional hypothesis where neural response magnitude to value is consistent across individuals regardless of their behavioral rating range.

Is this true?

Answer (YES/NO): NO